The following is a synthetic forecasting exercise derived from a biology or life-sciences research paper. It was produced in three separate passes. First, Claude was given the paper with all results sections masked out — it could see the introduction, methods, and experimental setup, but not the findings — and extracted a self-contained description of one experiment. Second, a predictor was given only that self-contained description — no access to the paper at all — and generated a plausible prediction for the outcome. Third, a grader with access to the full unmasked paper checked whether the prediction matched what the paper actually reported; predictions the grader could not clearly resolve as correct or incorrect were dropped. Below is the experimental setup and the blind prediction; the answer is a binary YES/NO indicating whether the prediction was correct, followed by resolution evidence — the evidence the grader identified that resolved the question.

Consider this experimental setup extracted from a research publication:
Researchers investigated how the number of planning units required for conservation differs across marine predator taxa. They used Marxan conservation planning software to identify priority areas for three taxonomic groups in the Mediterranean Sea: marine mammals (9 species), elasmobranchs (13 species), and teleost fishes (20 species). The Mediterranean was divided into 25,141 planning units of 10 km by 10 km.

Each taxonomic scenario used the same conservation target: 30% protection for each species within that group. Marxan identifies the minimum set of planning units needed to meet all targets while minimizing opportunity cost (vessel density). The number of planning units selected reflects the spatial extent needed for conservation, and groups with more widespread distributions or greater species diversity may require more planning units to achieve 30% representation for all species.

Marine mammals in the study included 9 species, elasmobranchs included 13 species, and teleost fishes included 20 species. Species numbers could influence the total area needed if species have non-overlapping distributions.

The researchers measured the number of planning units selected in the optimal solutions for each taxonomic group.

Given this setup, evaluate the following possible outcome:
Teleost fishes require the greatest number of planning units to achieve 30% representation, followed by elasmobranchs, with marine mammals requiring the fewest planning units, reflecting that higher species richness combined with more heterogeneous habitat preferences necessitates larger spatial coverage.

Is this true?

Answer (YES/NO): NO